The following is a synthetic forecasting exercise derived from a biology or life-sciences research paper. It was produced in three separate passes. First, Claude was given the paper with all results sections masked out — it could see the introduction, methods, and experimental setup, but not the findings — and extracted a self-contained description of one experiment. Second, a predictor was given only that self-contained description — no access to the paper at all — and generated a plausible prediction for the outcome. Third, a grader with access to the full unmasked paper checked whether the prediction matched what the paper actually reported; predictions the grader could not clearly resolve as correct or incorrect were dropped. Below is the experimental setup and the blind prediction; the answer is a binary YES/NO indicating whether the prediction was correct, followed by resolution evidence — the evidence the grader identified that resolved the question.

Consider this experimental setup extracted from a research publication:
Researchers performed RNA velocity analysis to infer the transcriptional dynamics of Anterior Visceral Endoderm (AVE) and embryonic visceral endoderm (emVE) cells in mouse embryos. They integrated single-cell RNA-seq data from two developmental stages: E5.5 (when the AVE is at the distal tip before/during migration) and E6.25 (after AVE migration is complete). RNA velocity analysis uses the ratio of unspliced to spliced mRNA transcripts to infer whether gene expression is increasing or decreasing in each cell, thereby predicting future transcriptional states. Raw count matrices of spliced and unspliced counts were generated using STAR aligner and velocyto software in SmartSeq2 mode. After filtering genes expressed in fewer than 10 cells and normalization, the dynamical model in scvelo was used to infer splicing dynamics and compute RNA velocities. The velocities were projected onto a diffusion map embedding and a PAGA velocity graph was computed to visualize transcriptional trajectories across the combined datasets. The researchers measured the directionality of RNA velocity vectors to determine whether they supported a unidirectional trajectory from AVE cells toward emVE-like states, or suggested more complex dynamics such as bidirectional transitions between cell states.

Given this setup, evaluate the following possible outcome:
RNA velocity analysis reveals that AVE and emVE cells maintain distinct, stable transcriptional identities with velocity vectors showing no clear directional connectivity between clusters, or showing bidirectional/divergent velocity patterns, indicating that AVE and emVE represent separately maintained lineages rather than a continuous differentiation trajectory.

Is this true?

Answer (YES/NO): NO